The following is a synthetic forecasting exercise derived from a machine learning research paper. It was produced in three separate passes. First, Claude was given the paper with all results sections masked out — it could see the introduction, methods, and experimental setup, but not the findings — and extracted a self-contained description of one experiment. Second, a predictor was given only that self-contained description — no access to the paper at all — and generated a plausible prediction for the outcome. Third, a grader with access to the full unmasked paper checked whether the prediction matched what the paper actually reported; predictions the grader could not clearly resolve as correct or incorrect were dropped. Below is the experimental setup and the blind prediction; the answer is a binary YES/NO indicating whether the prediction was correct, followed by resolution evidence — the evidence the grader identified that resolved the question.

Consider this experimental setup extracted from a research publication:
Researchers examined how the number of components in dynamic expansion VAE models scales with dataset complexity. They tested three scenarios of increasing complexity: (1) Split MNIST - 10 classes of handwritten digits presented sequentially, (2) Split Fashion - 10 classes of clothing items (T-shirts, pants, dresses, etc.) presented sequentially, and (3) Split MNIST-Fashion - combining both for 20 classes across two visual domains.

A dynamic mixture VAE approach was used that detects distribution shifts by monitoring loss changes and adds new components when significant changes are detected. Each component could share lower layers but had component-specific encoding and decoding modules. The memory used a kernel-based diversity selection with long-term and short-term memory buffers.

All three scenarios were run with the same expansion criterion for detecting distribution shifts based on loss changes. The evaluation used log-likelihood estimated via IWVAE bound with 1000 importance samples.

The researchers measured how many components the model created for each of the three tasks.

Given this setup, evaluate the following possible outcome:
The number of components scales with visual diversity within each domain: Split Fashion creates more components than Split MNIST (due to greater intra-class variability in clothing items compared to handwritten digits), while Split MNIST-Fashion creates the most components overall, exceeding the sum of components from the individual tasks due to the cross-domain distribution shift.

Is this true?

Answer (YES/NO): NO